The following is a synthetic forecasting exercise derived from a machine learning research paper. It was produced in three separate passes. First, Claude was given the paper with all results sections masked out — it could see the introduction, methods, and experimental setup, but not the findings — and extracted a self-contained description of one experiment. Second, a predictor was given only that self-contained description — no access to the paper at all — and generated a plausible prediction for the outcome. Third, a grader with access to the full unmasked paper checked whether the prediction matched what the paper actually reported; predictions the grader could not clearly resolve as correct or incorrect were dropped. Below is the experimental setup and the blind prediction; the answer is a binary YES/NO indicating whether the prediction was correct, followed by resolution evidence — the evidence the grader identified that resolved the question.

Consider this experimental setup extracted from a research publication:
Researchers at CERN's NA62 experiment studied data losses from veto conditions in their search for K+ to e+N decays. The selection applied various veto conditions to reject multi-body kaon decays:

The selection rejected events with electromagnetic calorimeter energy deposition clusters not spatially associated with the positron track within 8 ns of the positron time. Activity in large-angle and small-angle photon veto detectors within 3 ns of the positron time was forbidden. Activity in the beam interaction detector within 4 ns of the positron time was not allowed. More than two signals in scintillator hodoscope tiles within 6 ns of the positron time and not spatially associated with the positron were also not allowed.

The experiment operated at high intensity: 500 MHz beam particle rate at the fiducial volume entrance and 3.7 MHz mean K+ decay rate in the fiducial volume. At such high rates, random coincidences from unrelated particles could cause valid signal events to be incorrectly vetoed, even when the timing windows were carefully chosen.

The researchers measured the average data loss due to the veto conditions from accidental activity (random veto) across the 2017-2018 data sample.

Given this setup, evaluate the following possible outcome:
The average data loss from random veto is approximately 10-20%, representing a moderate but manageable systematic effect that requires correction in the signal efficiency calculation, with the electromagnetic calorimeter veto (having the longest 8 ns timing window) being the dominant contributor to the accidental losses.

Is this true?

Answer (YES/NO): NO